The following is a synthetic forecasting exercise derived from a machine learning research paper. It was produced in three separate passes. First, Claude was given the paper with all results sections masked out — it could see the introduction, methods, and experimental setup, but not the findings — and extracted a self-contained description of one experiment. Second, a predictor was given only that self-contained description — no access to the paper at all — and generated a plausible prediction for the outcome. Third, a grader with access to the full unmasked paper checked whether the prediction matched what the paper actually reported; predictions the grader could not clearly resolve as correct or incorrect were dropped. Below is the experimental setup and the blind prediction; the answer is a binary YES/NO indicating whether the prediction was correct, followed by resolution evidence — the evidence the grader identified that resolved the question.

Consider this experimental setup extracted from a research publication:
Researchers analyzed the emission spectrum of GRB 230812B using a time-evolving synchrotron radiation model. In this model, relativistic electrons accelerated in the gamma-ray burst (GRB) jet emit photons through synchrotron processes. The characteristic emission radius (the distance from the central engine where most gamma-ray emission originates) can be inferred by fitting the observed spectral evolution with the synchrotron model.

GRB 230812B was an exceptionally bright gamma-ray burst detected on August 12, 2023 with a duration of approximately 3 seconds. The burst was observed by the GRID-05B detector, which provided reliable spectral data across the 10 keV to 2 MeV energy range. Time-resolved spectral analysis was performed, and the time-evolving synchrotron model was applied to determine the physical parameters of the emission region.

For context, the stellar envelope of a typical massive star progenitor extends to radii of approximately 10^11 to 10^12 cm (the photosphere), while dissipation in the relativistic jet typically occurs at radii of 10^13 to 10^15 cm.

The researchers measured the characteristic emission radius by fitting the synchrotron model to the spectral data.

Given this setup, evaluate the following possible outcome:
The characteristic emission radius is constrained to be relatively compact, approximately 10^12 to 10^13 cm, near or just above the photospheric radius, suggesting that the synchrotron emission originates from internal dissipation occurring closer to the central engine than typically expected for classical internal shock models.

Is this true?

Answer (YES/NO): NO